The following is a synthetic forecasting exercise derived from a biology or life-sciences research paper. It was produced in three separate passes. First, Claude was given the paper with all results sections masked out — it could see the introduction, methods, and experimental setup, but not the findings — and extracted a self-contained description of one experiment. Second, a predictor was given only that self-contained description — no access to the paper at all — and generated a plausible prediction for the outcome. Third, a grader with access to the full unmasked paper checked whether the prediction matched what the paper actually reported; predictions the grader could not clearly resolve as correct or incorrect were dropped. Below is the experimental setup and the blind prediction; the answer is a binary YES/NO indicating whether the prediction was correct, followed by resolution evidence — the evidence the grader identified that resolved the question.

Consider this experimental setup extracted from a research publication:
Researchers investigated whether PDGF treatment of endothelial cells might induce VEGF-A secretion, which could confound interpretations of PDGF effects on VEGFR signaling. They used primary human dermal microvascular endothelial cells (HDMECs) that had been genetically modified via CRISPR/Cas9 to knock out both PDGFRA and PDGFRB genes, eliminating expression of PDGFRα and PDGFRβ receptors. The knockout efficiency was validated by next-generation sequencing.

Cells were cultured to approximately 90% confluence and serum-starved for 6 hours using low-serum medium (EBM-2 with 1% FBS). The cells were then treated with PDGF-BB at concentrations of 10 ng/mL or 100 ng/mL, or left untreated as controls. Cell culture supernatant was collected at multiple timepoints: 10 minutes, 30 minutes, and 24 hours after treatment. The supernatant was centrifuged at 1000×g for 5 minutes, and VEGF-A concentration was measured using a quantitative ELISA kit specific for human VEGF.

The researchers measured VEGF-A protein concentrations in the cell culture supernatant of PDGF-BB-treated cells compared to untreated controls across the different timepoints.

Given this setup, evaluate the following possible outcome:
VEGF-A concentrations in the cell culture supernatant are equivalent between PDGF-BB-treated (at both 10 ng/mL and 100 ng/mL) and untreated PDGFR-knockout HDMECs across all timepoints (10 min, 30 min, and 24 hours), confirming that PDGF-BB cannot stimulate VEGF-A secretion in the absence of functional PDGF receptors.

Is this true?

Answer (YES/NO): NO